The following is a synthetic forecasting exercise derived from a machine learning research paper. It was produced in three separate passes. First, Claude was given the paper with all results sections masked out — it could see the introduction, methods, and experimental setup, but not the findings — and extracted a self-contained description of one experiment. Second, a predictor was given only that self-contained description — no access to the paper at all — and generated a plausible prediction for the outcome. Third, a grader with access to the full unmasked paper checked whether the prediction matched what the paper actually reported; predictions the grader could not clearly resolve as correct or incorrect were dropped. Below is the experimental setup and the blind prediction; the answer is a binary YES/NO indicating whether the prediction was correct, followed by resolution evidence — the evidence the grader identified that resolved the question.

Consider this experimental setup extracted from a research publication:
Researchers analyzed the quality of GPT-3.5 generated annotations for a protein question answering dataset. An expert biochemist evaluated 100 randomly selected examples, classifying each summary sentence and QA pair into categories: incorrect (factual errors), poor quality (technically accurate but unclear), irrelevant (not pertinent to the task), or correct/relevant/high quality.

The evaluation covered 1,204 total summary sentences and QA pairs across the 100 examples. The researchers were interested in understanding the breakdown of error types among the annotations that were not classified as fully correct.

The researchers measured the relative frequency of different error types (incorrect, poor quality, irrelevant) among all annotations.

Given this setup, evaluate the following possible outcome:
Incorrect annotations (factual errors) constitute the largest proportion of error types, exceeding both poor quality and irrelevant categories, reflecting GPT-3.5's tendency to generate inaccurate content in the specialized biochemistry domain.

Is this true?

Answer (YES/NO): NO